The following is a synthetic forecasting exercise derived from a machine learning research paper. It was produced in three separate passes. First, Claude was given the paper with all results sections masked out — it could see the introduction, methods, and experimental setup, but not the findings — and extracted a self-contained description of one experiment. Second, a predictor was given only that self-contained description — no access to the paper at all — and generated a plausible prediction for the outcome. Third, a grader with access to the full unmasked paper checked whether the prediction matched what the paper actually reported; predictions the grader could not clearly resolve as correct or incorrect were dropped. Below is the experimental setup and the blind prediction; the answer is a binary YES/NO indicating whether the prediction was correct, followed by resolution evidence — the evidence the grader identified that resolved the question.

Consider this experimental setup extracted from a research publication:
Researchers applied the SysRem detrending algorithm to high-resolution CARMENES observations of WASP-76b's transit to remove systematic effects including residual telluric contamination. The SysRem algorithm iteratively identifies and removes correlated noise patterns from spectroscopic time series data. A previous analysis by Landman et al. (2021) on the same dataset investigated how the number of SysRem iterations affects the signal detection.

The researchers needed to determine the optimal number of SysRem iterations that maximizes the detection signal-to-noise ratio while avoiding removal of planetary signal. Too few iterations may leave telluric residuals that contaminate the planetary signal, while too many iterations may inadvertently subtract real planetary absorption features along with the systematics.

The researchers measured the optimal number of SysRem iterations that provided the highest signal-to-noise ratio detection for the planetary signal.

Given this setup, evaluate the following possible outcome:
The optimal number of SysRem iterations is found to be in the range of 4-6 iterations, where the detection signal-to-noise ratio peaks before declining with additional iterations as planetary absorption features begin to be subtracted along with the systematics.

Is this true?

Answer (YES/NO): NO